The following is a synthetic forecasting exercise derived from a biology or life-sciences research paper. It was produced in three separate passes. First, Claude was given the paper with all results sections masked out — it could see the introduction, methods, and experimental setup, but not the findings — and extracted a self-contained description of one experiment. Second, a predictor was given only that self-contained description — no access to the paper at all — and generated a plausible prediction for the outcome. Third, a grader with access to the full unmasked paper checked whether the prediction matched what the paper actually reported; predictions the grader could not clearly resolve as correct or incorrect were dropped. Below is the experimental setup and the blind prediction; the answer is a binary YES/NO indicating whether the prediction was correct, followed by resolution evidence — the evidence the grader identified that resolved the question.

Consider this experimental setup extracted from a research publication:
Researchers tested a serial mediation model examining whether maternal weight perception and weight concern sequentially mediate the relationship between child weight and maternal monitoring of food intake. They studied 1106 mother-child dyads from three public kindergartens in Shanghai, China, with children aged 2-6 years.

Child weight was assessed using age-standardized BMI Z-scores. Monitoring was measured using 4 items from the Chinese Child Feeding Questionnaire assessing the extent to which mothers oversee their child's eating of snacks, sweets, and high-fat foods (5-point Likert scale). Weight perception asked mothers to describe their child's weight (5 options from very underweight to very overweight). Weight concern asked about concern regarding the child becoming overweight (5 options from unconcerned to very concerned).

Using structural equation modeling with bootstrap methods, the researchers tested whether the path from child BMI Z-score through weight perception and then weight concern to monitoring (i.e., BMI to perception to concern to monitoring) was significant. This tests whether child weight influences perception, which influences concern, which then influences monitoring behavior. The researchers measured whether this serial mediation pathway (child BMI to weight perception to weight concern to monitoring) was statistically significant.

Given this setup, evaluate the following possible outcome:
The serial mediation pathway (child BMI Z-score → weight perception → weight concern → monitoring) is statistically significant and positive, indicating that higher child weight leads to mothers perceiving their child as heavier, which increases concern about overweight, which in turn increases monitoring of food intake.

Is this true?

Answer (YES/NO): YES